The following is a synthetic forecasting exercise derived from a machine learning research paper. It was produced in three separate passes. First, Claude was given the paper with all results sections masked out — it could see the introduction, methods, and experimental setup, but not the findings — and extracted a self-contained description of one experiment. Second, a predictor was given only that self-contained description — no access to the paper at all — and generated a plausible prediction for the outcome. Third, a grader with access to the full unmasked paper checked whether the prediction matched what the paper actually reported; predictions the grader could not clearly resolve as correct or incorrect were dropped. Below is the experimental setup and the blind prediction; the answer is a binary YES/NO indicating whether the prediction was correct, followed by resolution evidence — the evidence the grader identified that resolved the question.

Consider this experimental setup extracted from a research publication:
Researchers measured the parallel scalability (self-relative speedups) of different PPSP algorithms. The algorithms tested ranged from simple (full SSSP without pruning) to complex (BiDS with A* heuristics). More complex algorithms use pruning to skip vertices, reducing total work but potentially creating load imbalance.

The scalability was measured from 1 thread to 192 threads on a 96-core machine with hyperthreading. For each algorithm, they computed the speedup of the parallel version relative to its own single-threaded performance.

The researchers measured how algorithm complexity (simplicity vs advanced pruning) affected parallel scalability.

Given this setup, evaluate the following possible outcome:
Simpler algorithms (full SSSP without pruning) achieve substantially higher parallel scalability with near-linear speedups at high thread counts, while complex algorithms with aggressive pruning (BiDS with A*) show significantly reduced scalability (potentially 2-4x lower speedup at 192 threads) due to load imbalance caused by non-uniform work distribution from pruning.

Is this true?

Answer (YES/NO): NO